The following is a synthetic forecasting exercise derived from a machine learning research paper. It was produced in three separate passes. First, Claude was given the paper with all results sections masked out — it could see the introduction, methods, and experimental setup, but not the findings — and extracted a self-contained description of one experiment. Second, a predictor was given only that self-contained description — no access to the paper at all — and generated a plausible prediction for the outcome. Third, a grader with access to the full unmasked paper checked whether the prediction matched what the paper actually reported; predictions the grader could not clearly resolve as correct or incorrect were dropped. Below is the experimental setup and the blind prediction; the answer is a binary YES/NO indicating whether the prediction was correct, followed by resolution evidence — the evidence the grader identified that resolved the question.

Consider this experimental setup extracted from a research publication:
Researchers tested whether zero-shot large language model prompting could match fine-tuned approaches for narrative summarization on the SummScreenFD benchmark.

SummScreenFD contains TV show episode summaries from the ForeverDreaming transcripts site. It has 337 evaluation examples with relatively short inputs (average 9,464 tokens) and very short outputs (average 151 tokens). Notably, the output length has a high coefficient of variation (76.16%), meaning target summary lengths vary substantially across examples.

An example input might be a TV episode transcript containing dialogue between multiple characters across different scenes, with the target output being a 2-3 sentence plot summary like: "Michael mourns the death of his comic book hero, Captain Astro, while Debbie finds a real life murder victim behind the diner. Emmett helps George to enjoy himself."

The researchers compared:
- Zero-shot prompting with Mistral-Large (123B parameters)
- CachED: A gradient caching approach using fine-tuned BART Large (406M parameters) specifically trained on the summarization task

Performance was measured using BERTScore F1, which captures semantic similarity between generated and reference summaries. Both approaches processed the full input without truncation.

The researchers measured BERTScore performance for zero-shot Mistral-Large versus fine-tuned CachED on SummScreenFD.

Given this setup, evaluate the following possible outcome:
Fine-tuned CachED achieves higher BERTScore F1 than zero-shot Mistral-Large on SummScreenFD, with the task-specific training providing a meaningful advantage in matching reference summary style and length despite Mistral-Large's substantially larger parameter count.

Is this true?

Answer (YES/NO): YES